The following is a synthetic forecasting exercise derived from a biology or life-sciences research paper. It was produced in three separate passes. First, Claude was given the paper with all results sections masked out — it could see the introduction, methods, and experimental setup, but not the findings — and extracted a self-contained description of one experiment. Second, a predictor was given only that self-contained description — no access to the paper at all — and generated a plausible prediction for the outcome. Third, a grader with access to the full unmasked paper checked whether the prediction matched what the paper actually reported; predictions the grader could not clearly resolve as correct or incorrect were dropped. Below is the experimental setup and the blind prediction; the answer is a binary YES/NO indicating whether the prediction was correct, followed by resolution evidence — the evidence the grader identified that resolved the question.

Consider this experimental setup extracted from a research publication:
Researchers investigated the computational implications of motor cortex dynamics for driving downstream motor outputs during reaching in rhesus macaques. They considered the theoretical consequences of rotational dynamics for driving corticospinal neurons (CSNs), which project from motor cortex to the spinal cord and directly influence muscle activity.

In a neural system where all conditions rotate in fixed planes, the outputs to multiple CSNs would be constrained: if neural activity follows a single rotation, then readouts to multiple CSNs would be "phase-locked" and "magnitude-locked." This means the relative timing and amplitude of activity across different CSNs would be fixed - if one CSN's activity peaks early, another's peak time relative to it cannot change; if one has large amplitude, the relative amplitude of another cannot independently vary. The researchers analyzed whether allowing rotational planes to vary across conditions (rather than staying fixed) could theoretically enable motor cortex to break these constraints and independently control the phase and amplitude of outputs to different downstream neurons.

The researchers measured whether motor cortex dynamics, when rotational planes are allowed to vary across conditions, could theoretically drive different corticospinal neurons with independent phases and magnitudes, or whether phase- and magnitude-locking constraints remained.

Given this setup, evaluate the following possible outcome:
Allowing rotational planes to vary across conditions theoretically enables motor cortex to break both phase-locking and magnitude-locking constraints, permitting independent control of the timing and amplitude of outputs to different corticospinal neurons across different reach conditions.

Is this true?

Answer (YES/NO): YES